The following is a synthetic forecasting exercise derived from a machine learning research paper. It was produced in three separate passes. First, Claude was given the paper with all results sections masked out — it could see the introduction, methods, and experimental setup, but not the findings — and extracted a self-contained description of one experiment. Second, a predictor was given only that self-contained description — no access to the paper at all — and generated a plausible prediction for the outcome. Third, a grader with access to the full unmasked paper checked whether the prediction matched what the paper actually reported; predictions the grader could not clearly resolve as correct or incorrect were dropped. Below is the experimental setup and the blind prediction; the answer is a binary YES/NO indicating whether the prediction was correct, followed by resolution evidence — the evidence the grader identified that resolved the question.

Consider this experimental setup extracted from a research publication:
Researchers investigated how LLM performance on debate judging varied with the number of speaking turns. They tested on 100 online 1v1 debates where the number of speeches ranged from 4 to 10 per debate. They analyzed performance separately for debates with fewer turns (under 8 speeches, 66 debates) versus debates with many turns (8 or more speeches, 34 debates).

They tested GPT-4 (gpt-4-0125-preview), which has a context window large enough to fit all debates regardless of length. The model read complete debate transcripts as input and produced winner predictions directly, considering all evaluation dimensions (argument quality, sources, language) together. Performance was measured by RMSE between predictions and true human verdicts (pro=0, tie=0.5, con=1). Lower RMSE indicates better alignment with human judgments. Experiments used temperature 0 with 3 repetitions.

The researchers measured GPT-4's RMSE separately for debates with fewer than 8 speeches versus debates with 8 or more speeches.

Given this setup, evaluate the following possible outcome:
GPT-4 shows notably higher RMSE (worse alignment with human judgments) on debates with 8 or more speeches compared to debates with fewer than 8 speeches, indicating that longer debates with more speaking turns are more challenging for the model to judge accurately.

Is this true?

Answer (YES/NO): YES